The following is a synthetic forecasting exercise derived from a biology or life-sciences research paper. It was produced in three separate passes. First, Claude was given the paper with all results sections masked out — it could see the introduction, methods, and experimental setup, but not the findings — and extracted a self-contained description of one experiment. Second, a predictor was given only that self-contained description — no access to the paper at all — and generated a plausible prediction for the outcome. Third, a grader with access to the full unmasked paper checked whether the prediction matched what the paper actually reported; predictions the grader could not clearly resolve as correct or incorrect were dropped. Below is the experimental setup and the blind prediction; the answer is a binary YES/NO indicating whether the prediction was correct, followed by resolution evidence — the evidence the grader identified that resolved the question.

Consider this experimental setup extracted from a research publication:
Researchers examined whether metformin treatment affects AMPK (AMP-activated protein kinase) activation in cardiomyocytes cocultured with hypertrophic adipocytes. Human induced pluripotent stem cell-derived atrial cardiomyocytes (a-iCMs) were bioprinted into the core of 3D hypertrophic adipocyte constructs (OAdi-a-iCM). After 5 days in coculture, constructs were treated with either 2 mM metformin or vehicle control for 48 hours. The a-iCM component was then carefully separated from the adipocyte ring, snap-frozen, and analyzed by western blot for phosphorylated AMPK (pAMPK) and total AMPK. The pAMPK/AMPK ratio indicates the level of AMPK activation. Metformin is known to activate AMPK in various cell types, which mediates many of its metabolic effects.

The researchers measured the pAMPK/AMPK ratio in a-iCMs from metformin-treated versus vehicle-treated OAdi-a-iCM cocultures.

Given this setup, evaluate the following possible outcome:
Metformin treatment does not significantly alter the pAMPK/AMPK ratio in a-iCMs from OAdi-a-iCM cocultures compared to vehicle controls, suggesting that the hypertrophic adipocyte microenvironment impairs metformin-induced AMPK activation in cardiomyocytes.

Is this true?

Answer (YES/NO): NO